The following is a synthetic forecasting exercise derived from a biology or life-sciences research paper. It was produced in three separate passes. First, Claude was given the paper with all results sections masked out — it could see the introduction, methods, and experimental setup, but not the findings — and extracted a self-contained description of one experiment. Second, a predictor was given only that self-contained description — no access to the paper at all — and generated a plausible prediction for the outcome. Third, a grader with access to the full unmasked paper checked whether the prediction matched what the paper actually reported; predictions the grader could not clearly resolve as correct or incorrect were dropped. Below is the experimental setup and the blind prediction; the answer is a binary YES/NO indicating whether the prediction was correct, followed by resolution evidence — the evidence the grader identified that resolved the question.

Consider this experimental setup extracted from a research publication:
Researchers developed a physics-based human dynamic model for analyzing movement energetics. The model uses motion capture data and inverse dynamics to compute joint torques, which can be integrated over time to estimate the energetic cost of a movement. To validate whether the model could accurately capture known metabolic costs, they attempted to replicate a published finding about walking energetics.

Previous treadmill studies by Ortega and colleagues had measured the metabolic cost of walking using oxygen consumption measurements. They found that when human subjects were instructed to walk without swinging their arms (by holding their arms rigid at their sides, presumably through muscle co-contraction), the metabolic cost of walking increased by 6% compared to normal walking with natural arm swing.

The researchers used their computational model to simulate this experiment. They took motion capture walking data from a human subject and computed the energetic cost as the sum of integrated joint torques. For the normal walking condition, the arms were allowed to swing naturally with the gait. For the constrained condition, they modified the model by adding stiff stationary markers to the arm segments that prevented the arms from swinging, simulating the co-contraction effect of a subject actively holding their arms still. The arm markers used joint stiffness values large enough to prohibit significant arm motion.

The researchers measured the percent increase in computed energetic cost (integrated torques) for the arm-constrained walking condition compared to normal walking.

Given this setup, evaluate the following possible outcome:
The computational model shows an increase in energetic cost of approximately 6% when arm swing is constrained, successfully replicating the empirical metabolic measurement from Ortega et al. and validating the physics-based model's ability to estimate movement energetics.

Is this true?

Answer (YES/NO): YES